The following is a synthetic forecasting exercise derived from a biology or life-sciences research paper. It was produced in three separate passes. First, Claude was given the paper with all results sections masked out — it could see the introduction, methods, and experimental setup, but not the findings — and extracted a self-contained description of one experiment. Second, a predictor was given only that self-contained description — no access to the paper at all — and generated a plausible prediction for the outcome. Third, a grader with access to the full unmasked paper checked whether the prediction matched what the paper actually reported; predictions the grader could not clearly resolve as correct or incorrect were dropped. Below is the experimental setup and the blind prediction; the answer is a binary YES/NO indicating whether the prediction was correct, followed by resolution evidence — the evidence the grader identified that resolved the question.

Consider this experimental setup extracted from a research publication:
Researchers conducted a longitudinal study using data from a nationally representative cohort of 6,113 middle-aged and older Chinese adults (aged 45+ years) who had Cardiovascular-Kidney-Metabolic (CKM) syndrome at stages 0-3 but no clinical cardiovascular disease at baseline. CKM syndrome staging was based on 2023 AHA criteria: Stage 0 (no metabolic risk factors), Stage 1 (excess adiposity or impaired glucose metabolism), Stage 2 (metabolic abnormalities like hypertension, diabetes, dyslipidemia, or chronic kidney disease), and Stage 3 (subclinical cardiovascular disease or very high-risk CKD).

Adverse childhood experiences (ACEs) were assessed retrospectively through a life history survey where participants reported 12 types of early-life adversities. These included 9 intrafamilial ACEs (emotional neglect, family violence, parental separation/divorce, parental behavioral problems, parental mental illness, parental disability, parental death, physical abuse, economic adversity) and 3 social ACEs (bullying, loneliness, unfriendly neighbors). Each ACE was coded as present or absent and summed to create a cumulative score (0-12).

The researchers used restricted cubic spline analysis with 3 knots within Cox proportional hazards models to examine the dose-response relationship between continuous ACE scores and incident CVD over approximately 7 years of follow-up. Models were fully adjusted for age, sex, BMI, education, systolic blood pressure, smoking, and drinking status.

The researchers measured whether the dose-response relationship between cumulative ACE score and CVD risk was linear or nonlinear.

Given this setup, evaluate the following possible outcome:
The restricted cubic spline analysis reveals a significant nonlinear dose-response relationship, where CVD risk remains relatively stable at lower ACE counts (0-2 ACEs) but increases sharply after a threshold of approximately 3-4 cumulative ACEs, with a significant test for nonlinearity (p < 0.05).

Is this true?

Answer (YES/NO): NO